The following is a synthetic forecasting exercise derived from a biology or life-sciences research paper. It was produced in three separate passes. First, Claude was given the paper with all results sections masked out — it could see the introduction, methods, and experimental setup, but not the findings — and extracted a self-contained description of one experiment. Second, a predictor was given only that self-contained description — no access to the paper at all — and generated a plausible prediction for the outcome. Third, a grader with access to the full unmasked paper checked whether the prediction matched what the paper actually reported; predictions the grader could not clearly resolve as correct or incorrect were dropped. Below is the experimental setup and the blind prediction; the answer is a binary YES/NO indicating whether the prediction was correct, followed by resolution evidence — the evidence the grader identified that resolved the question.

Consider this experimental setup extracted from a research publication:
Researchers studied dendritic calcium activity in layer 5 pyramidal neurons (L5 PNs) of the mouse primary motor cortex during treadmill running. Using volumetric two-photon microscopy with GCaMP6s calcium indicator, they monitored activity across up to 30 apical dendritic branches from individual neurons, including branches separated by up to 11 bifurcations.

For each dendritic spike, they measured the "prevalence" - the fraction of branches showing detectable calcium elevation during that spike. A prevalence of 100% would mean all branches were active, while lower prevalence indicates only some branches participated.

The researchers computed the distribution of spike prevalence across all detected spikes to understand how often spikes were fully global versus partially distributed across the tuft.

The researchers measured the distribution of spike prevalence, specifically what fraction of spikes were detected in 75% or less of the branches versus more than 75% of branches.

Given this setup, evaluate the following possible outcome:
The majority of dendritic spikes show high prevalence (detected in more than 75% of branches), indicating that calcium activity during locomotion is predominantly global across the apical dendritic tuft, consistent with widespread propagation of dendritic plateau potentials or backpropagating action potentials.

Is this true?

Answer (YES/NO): YES